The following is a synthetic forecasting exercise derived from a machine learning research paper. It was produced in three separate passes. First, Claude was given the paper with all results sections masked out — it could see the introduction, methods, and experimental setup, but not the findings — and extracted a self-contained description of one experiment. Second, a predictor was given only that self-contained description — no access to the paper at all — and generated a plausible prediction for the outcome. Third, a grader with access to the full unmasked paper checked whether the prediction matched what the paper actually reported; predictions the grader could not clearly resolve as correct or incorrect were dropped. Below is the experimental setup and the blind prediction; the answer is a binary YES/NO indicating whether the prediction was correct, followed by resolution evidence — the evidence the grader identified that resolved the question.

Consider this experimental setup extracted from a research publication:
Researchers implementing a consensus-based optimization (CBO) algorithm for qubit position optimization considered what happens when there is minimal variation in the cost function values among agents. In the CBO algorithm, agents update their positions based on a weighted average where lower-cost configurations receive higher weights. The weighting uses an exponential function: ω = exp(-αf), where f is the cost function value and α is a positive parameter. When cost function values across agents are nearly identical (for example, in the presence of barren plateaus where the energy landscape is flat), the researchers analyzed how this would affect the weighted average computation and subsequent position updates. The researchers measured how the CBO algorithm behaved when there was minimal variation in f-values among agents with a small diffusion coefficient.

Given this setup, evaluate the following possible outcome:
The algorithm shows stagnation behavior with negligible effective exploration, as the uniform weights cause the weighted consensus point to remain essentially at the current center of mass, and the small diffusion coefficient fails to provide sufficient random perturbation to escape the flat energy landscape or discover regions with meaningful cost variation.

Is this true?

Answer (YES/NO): YES